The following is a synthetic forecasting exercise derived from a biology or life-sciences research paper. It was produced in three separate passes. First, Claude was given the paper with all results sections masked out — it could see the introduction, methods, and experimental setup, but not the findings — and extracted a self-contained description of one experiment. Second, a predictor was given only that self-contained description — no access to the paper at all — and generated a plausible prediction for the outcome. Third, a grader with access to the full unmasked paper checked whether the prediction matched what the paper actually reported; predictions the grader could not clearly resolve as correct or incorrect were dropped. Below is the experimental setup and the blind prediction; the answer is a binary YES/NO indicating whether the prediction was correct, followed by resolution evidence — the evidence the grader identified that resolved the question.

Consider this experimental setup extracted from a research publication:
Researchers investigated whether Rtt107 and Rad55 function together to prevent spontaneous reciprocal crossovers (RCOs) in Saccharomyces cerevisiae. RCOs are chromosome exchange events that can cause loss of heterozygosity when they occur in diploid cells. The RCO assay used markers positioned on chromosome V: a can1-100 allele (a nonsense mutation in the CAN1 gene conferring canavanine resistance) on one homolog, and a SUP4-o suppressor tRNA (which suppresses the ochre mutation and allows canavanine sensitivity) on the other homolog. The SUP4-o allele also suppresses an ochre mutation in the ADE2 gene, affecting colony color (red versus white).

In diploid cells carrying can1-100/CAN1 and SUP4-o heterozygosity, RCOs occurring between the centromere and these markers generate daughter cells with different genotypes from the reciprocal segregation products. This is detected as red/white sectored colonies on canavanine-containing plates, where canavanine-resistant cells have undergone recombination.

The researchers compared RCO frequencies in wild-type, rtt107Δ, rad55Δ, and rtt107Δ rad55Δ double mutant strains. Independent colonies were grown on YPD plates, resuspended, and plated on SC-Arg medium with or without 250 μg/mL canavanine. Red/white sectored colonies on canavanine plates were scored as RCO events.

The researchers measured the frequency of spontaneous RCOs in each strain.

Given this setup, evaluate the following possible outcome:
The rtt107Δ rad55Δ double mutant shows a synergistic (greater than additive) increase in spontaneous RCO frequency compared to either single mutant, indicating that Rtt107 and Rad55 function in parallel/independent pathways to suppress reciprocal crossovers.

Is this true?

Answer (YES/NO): NO